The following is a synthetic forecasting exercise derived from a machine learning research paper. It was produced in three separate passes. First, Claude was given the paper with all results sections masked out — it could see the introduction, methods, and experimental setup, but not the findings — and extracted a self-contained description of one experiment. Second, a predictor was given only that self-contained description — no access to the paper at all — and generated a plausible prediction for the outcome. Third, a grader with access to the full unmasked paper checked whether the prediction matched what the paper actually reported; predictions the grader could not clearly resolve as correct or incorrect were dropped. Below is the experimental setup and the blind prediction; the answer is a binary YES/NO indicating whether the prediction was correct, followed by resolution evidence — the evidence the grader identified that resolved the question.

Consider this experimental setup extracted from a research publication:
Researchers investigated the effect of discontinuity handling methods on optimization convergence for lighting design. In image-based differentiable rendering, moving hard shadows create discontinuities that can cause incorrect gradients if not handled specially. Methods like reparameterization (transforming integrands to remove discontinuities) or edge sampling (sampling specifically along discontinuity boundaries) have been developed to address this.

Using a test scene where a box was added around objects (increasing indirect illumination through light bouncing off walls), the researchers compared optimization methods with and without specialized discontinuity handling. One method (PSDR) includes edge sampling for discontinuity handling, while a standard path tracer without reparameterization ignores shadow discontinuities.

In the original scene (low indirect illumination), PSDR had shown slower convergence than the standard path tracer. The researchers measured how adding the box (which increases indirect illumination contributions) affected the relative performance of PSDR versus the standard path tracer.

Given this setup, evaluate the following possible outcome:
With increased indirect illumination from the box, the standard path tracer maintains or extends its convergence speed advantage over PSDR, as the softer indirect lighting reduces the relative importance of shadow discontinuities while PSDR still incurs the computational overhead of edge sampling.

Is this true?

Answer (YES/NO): NO